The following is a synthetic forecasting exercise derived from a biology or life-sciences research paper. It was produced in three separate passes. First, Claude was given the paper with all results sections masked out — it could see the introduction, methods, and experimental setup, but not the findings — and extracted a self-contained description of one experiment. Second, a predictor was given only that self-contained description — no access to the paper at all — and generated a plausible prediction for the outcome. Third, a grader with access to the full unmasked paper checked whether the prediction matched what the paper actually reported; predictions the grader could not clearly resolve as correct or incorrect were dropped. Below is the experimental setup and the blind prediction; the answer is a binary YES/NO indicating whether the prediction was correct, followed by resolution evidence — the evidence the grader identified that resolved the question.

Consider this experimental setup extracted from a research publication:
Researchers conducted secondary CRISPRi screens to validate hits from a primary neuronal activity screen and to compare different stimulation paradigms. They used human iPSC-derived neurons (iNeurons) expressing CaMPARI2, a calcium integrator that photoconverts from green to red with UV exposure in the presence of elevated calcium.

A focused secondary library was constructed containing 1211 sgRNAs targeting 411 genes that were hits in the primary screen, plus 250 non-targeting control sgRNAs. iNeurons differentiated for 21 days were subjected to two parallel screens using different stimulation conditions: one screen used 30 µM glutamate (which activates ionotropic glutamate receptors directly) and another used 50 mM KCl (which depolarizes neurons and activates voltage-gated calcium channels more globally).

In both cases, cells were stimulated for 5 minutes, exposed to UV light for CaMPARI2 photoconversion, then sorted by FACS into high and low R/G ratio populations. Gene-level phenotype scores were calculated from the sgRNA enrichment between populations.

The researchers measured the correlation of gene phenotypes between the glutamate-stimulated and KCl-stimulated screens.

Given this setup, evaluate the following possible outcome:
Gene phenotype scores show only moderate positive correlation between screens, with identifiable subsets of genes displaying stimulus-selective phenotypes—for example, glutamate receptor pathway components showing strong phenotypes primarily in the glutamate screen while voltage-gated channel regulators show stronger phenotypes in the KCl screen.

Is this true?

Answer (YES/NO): YES